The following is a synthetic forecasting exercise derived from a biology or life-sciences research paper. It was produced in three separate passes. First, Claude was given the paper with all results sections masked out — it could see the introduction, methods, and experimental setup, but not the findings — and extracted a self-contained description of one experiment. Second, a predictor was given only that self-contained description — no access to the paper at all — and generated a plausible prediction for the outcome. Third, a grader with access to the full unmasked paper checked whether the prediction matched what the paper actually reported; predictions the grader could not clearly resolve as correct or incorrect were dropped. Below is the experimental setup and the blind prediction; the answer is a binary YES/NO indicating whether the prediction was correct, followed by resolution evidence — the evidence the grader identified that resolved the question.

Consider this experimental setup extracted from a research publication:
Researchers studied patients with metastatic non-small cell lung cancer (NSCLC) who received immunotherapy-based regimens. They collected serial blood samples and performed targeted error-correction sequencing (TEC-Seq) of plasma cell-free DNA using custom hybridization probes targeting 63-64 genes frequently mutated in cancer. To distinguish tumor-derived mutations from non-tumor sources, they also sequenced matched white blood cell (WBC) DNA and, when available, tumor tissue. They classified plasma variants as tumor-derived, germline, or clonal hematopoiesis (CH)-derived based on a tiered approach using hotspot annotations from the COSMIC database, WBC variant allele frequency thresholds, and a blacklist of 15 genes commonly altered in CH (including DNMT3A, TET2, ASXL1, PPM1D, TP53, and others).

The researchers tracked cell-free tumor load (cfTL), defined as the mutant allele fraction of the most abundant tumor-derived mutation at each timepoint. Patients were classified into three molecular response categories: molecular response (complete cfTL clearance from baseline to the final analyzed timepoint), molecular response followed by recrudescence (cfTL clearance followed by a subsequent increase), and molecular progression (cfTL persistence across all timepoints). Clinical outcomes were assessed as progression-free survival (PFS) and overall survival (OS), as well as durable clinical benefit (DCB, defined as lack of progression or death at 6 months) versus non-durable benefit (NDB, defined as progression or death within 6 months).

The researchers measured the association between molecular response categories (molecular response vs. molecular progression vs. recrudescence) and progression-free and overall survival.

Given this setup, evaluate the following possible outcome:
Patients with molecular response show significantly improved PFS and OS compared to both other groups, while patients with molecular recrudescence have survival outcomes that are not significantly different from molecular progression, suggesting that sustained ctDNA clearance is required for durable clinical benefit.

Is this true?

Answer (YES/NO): NO